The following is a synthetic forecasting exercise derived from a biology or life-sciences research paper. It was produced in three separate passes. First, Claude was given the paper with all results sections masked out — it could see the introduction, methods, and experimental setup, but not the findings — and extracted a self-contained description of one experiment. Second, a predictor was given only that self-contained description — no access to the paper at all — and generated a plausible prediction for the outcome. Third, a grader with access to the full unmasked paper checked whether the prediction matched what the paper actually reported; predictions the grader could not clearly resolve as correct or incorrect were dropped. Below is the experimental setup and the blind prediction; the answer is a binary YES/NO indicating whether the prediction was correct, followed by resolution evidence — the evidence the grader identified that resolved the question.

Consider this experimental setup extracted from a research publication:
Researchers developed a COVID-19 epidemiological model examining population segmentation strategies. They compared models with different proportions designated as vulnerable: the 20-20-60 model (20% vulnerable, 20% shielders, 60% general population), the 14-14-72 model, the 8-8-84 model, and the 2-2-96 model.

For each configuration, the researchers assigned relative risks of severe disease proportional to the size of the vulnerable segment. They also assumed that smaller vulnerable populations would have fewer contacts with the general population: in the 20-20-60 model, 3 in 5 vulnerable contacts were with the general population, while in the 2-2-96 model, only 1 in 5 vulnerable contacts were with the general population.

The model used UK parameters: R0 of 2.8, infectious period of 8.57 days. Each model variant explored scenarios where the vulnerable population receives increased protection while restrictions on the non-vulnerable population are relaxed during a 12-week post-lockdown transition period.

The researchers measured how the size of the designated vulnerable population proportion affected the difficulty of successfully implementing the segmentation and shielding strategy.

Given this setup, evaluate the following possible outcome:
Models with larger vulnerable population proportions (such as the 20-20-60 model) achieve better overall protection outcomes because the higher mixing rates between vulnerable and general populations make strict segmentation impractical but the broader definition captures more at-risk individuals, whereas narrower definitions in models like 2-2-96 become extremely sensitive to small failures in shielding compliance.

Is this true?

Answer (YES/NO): NO